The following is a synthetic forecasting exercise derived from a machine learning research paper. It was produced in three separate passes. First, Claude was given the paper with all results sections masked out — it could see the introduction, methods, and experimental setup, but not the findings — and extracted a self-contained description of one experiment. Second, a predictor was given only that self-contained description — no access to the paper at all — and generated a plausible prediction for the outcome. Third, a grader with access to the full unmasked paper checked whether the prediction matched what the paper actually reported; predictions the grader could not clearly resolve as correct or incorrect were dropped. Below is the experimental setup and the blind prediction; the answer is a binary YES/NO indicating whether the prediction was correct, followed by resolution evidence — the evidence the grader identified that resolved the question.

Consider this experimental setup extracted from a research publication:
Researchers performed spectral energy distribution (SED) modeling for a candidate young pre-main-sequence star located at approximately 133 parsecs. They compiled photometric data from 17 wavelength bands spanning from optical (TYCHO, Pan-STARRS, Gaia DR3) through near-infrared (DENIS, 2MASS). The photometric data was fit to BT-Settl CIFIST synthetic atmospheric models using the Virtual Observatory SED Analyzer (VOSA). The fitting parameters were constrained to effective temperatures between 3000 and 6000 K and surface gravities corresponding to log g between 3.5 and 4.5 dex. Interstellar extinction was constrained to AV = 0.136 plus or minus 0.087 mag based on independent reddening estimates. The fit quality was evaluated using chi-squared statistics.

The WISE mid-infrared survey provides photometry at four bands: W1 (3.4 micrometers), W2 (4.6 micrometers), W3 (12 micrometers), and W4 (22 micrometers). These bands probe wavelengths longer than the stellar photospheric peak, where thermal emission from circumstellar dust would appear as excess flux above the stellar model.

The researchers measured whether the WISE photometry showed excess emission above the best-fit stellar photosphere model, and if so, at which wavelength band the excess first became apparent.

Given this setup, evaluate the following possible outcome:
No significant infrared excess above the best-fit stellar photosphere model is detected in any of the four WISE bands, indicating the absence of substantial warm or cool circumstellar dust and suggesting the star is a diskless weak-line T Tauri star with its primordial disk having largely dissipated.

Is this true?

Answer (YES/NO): NO